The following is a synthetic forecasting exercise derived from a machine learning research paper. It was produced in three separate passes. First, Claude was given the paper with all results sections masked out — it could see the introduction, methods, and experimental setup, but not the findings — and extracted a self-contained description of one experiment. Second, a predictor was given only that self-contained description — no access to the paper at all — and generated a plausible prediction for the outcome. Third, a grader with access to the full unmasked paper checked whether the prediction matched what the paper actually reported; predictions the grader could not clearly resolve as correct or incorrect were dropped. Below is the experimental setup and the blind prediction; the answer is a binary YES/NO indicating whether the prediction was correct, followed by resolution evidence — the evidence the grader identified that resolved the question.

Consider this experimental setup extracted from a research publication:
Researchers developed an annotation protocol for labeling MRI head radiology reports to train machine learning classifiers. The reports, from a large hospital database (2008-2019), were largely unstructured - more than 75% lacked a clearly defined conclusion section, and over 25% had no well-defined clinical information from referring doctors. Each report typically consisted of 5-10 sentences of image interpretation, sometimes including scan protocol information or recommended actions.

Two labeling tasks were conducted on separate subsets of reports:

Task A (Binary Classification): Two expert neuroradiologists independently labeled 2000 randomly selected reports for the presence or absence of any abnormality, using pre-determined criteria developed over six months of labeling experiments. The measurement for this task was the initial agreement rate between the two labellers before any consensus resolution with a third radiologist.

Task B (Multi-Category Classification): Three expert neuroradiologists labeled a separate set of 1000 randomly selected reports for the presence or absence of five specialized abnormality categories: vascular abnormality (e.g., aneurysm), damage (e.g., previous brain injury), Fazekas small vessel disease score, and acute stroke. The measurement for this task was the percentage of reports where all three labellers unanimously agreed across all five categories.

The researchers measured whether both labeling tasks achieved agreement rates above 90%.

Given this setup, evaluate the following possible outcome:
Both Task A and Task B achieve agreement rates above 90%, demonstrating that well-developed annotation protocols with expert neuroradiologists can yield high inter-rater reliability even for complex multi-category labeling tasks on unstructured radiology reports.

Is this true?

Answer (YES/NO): YES